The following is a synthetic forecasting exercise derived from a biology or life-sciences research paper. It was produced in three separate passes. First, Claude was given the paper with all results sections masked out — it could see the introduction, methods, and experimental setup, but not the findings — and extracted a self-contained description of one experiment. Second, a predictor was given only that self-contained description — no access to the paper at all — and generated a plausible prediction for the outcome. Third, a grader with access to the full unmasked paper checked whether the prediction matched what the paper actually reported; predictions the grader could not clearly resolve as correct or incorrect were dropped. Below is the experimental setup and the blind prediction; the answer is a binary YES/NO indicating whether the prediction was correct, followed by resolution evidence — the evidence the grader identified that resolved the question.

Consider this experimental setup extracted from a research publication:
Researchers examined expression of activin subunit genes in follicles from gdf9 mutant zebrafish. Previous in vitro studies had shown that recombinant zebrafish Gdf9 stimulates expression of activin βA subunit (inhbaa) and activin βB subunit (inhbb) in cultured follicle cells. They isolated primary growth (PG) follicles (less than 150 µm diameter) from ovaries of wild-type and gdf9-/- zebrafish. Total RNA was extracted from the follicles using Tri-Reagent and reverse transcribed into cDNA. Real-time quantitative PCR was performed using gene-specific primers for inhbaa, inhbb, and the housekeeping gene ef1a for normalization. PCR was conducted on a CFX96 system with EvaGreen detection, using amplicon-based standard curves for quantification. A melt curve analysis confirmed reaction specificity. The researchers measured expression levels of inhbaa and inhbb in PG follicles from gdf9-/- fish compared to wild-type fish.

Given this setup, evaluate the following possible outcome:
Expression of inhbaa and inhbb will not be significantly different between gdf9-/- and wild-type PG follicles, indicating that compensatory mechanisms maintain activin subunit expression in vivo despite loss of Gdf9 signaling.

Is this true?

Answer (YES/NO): NO